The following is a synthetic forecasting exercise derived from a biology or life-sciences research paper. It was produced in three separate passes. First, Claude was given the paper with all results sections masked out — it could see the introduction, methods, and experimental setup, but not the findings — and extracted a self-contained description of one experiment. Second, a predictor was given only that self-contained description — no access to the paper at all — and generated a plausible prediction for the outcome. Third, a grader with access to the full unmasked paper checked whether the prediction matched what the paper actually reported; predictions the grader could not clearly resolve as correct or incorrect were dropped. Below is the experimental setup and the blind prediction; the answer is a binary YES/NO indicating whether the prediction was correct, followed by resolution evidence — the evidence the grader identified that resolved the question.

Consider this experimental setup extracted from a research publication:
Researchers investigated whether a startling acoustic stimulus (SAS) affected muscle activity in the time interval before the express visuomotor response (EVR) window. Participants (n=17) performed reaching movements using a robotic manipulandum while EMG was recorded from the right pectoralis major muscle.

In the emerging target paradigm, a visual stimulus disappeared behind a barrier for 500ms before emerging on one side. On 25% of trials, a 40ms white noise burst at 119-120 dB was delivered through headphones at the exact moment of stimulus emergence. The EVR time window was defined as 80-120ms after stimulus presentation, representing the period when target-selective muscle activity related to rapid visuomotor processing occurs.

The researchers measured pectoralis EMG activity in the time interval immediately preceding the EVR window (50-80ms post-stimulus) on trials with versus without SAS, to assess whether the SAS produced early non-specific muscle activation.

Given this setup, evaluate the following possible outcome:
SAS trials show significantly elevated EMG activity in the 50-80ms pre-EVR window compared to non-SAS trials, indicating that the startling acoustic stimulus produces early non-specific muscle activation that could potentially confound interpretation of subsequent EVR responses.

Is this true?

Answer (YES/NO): NO